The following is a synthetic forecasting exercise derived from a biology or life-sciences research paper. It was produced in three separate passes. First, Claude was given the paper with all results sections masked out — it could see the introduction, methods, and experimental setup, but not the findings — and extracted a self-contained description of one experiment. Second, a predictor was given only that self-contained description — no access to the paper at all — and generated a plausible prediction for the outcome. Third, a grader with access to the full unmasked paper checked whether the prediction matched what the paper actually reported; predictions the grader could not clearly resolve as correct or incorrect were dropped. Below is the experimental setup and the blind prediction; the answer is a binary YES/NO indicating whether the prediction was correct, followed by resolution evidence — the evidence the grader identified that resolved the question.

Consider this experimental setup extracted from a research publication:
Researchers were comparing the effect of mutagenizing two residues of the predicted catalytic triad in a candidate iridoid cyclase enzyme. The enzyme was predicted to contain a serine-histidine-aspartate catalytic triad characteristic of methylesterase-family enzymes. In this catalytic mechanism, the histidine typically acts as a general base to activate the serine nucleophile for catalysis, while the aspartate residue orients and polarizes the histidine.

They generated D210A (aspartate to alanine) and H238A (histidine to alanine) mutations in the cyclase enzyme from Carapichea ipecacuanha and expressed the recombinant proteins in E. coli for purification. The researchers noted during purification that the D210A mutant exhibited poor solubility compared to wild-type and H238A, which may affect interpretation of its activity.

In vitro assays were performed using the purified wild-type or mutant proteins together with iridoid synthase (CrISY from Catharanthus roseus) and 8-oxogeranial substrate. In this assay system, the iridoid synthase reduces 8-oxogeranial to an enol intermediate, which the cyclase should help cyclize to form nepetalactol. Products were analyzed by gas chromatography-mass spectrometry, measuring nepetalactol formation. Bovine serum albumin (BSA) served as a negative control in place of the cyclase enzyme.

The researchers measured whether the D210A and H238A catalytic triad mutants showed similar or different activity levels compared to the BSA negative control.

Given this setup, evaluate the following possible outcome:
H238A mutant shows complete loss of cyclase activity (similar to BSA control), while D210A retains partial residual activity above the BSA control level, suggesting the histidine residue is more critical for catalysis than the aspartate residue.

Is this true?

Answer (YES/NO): NO